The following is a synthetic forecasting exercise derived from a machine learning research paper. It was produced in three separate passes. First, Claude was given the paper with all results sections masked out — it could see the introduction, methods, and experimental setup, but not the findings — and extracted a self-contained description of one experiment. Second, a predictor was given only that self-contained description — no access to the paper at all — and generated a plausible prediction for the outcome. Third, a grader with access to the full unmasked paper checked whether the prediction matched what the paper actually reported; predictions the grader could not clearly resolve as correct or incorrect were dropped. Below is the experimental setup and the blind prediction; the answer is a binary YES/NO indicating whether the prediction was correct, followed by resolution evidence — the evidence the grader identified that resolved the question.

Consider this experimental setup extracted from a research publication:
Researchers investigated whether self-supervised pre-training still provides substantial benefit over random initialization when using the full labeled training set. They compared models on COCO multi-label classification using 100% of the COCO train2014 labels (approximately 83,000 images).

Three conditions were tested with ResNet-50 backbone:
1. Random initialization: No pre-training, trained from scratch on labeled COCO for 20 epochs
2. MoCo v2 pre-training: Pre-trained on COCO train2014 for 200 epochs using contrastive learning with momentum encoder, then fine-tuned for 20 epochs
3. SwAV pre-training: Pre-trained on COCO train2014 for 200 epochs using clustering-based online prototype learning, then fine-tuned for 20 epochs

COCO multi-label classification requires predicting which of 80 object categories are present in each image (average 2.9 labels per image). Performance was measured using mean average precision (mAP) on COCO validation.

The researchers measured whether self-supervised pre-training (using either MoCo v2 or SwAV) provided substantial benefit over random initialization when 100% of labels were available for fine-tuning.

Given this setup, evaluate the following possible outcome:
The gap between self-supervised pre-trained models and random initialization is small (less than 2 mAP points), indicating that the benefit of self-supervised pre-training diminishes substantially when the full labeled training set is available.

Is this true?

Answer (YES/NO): NO